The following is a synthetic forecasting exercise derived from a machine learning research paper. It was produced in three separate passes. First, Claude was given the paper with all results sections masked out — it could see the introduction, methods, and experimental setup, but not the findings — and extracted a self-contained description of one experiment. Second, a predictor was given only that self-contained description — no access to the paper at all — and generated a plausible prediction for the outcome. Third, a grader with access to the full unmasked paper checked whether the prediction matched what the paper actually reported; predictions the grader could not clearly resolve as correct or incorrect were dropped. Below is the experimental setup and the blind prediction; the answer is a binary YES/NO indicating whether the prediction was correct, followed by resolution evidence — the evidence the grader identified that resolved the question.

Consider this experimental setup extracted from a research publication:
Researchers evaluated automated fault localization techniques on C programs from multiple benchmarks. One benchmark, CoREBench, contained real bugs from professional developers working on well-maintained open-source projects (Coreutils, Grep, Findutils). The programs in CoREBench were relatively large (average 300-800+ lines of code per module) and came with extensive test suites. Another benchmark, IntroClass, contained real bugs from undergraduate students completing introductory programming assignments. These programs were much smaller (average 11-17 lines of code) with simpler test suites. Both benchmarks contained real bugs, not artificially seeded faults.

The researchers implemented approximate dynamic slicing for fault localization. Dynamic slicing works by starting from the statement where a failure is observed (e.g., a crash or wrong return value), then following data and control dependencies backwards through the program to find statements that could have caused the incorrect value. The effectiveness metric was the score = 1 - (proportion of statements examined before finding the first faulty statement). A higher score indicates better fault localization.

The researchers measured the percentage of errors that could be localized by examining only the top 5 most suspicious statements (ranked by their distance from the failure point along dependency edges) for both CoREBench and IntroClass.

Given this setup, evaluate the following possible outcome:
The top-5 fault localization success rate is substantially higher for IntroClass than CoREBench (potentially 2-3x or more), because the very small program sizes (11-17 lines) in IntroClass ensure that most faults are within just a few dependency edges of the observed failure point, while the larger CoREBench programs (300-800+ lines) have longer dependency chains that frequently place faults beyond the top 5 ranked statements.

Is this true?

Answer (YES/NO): YES